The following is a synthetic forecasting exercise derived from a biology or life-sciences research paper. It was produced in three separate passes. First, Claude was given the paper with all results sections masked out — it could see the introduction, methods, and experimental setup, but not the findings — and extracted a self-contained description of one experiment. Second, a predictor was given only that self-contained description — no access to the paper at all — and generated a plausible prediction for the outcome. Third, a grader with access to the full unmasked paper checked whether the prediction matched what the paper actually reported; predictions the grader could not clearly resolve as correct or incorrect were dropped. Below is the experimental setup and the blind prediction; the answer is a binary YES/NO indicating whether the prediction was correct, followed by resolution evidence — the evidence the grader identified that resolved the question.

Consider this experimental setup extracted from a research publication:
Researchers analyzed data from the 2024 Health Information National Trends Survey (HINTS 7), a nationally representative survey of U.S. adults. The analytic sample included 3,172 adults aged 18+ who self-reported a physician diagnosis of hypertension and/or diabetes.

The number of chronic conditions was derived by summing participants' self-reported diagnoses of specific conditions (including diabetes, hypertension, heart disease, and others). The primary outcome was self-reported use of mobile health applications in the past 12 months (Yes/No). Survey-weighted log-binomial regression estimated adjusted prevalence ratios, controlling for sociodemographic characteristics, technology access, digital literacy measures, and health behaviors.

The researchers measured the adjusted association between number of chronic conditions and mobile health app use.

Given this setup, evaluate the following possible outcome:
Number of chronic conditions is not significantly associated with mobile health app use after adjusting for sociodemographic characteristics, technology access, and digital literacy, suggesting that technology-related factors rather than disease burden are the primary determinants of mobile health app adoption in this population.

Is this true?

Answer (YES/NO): YES